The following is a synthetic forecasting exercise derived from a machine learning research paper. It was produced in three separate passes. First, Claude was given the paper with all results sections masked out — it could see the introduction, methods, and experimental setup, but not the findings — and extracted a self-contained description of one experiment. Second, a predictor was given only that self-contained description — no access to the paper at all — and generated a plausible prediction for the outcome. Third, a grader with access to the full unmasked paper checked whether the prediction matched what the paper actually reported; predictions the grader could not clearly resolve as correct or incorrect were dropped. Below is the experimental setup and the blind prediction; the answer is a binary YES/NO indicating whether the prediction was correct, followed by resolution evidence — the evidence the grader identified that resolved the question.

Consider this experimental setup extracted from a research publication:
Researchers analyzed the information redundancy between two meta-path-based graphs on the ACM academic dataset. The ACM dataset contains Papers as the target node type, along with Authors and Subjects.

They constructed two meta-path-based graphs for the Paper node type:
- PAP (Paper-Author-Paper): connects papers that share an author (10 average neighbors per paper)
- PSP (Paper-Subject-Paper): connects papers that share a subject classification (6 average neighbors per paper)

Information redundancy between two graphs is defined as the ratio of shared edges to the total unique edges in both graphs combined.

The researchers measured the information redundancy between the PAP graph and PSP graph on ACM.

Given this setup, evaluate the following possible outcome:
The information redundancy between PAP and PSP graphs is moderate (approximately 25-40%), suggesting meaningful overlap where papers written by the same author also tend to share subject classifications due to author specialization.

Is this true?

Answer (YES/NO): NO